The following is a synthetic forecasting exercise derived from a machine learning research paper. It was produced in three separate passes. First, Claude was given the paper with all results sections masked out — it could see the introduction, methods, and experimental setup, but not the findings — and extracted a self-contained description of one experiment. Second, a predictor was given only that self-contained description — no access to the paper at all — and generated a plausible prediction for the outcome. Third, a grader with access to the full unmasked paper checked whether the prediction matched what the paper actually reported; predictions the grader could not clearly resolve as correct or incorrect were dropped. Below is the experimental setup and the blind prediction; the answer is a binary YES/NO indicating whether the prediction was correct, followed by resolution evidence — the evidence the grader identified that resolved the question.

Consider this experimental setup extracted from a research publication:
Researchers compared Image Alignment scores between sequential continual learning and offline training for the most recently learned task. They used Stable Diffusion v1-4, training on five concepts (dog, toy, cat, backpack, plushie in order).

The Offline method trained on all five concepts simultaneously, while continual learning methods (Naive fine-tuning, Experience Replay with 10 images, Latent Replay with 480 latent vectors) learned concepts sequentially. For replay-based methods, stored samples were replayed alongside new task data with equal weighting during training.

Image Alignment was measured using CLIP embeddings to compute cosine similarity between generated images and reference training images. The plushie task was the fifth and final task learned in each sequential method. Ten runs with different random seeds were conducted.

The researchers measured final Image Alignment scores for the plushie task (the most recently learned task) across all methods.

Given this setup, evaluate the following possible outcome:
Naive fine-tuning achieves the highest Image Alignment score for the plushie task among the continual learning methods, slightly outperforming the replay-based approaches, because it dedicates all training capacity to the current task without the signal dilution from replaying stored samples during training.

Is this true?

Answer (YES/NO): NO